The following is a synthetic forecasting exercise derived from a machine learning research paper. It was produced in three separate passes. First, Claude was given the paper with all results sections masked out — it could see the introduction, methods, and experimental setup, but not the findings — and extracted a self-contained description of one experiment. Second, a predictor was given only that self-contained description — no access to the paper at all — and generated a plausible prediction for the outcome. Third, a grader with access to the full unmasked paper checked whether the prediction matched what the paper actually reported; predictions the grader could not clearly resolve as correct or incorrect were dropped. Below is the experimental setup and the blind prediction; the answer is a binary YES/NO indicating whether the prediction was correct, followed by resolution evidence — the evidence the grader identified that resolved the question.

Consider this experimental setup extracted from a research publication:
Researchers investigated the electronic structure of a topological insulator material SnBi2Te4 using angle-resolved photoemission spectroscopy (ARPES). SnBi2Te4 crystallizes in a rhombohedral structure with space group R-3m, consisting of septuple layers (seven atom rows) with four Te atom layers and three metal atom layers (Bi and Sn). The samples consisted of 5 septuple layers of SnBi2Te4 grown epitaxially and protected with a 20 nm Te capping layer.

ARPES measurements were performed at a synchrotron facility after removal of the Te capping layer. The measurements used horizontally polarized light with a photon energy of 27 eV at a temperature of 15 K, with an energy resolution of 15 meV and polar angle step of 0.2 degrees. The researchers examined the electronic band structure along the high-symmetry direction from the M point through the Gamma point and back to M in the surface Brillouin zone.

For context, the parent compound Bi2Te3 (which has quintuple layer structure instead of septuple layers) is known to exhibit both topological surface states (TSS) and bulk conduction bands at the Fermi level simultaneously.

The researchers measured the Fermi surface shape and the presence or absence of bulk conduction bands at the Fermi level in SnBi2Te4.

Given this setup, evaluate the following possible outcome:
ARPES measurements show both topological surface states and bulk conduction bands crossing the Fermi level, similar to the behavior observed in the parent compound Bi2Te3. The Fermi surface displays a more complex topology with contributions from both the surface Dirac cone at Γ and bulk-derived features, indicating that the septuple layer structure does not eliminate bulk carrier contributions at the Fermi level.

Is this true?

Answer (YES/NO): NO